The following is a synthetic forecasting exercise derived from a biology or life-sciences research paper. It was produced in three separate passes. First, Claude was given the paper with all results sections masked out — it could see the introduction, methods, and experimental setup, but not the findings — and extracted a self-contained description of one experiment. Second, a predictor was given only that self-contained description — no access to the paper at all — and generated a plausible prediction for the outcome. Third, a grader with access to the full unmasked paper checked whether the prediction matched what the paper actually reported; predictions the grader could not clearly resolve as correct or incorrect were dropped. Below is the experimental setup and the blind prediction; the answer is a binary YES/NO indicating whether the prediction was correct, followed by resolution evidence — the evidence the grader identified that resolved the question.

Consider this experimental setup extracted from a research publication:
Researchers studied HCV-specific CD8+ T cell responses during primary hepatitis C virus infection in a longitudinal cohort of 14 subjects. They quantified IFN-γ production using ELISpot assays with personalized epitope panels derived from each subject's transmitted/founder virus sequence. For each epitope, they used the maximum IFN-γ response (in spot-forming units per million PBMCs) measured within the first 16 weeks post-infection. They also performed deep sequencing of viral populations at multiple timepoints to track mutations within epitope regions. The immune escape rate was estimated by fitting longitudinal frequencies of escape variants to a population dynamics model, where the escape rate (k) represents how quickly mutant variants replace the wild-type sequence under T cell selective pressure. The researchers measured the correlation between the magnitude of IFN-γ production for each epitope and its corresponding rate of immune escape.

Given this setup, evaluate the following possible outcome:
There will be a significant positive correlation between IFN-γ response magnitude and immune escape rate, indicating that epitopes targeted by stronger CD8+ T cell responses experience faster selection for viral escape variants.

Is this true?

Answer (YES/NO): YES